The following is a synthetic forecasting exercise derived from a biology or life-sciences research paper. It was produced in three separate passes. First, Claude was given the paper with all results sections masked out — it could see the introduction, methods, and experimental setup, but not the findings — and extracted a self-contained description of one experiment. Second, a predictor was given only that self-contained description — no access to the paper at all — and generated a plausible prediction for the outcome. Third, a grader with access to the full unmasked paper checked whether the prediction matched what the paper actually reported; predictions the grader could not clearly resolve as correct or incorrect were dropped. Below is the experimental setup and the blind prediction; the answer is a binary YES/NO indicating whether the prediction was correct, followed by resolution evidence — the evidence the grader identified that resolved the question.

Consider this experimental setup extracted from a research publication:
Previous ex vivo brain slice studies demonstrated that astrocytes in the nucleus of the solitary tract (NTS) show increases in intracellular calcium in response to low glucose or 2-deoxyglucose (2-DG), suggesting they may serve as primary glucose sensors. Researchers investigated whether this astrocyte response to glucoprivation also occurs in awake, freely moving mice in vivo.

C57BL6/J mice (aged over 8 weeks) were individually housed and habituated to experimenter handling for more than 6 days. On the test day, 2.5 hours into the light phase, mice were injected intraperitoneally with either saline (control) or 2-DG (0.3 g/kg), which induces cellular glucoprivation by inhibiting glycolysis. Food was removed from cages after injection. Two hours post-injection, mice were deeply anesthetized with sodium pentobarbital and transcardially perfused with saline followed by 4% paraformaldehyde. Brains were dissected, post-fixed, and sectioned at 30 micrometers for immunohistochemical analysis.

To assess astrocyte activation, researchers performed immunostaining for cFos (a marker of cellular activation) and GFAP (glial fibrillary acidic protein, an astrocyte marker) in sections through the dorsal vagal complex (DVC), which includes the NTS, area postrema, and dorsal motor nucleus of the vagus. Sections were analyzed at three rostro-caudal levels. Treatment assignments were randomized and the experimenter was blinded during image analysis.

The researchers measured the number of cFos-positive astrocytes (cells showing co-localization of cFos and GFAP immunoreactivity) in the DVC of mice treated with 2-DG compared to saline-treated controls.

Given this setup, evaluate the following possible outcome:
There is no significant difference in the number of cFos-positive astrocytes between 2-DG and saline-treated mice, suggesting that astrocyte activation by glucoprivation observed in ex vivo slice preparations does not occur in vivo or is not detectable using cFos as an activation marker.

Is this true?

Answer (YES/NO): YES